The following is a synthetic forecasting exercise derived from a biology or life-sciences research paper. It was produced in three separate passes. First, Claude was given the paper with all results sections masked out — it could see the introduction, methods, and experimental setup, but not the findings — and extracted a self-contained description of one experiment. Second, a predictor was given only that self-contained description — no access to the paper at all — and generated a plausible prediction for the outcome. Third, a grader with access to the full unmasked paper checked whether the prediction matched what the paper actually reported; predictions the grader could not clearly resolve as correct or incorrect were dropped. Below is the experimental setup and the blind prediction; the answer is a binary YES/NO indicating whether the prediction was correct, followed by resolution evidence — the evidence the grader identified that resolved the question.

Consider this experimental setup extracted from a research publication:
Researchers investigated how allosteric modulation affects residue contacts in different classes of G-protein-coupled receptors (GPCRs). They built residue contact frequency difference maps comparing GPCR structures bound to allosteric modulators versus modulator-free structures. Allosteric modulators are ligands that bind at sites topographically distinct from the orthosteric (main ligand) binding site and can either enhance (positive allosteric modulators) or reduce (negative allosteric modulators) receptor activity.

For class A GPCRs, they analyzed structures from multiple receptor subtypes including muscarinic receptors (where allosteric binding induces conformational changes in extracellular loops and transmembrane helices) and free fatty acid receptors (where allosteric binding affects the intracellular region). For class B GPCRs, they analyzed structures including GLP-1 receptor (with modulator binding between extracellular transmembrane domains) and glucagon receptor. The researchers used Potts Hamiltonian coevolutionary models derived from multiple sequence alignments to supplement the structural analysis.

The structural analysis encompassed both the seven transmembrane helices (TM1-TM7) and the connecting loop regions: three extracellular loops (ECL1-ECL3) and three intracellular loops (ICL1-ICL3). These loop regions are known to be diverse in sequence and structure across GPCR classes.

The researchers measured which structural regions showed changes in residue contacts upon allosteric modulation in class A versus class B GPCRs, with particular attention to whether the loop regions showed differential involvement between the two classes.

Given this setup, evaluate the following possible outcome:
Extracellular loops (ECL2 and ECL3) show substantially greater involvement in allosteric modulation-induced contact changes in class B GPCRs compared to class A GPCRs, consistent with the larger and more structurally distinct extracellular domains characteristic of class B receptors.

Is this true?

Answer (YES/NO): NO